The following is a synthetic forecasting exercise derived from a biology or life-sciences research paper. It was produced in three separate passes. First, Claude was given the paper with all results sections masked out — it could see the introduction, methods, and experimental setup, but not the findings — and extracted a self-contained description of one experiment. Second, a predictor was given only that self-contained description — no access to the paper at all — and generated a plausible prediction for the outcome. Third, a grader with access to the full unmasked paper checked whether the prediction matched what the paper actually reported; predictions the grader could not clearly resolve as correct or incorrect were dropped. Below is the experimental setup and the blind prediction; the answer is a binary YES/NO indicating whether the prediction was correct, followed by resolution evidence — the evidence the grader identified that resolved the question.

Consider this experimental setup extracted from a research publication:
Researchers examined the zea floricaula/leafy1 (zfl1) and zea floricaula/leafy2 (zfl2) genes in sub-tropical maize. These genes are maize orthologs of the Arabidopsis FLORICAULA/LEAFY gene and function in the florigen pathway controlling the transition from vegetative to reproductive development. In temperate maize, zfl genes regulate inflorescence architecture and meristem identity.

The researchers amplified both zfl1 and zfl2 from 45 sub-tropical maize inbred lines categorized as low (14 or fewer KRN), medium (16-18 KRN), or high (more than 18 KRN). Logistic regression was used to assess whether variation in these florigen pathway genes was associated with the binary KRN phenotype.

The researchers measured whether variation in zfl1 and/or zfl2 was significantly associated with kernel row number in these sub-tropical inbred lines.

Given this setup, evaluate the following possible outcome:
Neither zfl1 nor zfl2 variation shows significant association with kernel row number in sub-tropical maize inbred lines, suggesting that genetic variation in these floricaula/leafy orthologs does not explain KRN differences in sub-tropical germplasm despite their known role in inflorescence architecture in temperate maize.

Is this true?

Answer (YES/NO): YES